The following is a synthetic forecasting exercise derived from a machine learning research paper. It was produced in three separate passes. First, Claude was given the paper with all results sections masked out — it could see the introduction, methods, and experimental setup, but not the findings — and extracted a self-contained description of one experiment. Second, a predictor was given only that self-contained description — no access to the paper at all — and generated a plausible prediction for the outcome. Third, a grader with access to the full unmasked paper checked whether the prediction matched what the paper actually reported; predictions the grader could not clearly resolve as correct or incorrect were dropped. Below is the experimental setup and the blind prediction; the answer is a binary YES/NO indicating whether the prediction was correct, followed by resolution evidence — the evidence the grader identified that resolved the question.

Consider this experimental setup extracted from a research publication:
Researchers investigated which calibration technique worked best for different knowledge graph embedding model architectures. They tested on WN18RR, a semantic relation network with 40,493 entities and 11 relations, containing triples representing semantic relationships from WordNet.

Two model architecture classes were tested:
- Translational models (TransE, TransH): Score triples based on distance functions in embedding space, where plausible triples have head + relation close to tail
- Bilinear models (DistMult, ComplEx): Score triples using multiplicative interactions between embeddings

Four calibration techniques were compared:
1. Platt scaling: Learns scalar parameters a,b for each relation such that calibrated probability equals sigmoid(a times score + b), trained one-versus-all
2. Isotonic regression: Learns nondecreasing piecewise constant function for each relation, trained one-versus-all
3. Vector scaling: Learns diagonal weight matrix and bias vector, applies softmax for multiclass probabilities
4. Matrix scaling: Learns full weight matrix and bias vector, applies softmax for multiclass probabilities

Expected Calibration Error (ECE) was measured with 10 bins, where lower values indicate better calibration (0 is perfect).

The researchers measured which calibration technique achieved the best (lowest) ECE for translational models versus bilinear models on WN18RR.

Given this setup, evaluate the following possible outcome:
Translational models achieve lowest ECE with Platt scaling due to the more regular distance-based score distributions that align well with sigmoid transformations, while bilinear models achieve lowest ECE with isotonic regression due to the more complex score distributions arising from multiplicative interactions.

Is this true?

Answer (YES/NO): NO